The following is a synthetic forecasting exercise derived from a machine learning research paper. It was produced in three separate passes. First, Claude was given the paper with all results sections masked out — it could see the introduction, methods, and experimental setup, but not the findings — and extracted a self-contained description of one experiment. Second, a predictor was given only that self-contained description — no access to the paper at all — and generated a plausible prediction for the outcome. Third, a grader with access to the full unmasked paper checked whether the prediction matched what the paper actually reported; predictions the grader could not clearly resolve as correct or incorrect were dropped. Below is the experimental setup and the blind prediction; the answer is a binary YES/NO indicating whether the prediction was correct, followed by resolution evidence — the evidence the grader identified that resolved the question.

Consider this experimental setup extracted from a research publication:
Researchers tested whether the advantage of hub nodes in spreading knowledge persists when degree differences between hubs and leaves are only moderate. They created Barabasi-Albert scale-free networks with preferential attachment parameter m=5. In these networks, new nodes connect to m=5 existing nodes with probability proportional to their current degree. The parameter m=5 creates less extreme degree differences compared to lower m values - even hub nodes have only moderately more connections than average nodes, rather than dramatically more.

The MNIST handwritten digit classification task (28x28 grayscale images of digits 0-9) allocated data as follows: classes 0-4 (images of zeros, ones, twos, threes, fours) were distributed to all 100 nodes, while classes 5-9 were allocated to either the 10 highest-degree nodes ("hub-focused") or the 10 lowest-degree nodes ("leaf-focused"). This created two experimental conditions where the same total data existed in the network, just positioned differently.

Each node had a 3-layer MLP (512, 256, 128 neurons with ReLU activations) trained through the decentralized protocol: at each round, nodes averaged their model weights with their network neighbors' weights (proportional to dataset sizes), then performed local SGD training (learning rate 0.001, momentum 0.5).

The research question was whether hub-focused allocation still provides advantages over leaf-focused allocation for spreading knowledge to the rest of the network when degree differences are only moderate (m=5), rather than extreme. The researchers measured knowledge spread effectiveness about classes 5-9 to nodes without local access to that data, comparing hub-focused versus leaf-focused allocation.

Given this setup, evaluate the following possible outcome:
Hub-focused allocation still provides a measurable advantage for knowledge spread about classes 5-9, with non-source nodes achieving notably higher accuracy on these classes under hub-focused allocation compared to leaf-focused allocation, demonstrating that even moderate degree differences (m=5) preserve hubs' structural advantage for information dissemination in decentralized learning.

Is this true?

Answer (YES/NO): YES